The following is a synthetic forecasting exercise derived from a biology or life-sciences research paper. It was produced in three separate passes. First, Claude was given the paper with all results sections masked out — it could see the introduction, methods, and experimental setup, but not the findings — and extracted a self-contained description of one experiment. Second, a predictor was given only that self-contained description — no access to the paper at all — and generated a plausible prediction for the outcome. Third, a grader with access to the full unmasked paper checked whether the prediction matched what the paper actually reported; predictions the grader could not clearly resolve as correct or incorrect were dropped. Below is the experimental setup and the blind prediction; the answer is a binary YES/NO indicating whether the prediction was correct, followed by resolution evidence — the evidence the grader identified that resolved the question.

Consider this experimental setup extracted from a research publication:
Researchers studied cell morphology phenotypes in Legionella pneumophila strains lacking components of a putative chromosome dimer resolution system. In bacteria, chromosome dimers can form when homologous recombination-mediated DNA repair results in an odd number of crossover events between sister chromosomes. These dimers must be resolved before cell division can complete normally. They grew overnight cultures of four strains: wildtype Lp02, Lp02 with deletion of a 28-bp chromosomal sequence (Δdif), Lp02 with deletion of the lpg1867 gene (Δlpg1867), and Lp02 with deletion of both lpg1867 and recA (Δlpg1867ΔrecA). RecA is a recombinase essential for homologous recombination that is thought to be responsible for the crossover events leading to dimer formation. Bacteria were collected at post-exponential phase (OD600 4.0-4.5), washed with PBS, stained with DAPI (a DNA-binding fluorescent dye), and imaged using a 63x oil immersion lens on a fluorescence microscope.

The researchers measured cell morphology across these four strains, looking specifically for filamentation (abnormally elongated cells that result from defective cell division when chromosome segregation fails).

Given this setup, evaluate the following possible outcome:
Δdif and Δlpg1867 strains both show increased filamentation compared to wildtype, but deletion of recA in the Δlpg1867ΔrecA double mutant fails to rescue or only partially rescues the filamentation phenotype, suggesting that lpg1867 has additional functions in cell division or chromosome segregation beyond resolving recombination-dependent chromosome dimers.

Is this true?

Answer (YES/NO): NO